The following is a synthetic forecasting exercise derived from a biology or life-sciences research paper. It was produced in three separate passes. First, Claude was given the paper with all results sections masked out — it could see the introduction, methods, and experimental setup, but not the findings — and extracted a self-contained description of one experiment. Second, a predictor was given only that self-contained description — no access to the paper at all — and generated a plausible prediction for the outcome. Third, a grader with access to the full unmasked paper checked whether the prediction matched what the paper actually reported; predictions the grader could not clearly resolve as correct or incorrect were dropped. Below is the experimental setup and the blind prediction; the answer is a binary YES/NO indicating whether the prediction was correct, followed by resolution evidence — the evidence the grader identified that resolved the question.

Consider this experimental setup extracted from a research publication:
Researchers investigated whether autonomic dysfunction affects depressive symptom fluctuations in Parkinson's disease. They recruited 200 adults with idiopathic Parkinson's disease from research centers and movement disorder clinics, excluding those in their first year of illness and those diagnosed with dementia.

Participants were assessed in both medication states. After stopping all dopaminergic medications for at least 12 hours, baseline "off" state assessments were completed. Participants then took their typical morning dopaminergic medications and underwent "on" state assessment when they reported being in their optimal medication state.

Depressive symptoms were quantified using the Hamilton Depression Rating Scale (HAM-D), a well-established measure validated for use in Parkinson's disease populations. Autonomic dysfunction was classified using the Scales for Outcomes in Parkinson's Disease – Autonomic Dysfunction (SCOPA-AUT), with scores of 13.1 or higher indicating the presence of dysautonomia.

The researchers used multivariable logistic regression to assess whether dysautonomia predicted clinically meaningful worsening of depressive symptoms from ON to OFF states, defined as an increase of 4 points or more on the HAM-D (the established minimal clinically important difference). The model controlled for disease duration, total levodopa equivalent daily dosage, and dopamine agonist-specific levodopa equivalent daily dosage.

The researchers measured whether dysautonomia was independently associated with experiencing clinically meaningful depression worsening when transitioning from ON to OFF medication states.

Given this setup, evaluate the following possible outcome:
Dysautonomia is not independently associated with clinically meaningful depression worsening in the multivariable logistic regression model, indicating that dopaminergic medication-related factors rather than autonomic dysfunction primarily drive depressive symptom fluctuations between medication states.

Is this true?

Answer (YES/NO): NO